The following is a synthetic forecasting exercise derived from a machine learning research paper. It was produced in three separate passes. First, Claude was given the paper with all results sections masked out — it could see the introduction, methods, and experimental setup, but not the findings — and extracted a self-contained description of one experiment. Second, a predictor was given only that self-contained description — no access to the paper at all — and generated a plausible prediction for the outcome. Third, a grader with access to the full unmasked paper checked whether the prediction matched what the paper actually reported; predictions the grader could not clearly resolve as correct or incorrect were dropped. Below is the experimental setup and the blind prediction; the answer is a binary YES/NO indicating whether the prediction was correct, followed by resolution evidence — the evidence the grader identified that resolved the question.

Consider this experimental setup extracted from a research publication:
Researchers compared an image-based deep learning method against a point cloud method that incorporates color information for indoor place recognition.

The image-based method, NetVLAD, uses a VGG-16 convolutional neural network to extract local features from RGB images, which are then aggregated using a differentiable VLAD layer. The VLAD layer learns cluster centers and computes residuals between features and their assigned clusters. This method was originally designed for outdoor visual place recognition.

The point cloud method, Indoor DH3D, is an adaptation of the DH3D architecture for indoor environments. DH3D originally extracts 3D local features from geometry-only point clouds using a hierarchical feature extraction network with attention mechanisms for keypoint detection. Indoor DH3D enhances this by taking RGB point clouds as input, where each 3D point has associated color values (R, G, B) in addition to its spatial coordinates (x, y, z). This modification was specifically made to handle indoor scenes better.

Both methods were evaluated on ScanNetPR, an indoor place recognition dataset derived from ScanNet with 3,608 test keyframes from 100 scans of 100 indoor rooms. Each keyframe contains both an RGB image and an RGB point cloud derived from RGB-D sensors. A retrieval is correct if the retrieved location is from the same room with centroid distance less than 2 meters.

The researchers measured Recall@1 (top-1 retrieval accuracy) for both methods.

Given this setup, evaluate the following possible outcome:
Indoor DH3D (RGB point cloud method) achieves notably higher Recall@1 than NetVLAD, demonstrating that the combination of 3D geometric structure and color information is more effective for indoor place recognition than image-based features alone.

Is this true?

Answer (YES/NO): NO